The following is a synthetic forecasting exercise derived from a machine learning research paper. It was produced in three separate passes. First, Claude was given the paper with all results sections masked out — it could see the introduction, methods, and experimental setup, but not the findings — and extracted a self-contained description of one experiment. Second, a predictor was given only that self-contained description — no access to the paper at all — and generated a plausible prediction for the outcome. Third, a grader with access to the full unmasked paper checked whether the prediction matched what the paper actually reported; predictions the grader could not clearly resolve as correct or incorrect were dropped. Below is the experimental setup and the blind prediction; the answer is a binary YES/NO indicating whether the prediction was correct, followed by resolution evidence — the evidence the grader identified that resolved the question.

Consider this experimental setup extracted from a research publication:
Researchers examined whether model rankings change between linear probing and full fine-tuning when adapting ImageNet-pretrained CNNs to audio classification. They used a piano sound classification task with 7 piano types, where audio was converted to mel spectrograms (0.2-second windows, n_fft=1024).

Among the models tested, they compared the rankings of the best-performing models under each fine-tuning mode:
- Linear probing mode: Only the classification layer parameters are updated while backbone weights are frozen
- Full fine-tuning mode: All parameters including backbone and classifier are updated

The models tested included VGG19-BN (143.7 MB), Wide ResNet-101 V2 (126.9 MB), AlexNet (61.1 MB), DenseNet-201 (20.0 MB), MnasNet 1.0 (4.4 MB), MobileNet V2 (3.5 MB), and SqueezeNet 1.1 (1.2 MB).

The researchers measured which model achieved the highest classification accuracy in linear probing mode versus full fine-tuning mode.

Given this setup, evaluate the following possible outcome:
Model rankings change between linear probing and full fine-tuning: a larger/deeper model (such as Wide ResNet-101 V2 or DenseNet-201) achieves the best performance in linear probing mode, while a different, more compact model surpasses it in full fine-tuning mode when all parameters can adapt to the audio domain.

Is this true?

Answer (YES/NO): NO